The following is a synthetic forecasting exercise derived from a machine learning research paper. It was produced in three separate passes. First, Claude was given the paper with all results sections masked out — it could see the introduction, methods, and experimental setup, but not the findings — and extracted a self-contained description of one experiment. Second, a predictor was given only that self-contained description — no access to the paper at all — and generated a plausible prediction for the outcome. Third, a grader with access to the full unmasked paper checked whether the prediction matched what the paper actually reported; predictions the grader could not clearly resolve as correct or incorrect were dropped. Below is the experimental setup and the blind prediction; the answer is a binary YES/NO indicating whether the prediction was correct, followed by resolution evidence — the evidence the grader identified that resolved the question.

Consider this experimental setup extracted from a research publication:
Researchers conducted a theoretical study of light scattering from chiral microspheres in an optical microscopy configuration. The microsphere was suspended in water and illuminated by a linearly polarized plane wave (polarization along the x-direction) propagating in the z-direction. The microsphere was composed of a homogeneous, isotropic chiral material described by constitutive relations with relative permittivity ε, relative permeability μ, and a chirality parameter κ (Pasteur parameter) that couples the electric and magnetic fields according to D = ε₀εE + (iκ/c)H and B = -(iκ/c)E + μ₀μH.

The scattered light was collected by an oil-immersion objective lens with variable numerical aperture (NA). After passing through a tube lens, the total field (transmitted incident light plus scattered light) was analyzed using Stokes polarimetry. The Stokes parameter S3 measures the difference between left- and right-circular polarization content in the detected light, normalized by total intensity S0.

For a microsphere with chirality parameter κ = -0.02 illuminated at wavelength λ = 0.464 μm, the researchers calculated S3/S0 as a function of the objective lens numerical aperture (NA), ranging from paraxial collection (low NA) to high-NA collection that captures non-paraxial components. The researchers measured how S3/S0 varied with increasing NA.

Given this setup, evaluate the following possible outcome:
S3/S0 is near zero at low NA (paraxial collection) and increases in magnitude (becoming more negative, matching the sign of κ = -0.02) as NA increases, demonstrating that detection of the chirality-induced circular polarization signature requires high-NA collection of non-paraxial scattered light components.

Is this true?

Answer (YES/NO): NO